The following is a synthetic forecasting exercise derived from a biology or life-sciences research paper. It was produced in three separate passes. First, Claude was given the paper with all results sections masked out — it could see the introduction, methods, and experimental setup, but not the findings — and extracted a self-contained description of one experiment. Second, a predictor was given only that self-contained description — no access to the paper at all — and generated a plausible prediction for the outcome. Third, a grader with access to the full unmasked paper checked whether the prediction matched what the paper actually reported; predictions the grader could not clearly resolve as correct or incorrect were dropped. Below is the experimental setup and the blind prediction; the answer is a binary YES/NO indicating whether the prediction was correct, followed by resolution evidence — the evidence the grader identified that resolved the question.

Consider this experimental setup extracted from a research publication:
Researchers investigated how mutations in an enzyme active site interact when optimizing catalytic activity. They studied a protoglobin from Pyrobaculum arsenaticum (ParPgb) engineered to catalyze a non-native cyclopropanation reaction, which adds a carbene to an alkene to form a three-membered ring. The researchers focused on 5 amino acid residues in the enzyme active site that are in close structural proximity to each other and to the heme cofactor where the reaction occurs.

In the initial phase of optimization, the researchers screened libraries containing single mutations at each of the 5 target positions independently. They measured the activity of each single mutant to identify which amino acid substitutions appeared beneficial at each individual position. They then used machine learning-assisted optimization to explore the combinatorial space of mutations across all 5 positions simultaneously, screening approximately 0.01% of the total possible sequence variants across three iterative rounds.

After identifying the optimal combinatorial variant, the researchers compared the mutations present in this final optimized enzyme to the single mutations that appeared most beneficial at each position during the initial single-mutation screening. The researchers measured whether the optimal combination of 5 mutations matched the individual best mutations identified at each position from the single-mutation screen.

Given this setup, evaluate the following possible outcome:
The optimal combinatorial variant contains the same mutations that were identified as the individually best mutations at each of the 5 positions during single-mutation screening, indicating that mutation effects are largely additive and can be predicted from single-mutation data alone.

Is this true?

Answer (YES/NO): NO